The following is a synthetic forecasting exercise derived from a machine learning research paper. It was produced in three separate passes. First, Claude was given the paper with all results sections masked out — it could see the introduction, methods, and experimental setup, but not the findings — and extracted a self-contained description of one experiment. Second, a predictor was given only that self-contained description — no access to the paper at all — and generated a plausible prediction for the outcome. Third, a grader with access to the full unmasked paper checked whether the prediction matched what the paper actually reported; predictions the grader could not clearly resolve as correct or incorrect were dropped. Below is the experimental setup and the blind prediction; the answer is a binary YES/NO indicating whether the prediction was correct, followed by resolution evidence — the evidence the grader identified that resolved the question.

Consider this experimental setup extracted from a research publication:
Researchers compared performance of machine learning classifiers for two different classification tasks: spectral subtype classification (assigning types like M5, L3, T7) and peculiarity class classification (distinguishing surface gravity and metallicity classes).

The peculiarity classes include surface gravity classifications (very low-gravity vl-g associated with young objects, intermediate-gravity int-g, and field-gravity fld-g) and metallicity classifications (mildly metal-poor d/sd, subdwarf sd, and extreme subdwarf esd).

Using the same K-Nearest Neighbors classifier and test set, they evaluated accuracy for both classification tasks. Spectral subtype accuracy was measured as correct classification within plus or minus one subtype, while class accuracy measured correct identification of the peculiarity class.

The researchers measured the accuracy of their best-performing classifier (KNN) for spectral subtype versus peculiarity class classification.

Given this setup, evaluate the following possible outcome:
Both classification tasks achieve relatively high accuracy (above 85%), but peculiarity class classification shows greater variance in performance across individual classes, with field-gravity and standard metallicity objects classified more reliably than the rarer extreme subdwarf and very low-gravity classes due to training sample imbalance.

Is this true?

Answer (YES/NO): NO